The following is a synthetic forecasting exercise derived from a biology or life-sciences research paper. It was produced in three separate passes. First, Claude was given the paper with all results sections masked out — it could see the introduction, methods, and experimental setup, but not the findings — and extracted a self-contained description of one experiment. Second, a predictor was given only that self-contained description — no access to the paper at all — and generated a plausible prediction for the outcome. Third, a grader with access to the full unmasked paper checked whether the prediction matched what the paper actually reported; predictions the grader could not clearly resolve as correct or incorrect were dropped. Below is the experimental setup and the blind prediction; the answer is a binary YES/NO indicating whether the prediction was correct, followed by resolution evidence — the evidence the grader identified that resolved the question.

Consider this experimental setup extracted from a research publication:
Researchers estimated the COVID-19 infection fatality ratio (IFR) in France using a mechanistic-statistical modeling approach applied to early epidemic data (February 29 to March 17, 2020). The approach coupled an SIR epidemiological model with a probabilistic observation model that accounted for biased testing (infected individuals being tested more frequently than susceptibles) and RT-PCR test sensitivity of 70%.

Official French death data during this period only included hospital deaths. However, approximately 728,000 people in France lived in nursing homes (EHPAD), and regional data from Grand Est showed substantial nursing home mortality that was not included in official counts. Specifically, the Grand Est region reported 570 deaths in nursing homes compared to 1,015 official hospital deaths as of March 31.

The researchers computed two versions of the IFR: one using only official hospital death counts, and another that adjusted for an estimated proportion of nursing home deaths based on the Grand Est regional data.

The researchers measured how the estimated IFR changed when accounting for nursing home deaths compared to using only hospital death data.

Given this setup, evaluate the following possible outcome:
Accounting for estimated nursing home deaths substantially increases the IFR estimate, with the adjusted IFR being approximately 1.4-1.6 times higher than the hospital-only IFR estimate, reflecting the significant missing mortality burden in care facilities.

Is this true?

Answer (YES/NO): YES